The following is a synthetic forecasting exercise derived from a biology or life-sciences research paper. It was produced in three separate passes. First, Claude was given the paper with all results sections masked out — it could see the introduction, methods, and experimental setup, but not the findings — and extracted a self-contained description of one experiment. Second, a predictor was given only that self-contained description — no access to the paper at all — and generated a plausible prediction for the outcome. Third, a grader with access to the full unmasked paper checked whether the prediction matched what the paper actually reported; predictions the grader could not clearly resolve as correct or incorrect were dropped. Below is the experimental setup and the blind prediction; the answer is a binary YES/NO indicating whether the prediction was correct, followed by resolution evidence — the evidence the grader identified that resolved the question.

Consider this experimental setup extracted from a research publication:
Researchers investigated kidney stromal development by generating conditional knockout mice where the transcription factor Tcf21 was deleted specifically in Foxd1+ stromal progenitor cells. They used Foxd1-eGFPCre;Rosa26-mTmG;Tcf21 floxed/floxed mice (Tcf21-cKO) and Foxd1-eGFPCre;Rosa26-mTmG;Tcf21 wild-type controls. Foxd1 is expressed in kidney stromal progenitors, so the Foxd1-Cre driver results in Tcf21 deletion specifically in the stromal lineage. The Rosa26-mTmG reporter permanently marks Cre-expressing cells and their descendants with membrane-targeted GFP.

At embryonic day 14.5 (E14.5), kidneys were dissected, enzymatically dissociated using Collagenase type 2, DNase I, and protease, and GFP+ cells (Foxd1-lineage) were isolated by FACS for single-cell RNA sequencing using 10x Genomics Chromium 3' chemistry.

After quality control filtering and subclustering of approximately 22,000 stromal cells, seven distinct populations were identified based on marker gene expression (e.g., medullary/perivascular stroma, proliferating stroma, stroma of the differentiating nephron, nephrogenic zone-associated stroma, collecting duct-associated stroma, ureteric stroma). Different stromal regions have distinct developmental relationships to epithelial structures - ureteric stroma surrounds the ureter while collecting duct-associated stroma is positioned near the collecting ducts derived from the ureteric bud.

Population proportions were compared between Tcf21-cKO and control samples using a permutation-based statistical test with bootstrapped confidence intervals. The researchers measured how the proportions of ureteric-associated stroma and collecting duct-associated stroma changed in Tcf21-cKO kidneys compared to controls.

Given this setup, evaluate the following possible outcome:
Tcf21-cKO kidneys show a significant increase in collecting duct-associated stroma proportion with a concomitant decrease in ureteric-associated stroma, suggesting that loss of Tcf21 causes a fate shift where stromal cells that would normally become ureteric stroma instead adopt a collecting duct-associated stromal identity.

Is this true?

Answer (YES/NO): NO